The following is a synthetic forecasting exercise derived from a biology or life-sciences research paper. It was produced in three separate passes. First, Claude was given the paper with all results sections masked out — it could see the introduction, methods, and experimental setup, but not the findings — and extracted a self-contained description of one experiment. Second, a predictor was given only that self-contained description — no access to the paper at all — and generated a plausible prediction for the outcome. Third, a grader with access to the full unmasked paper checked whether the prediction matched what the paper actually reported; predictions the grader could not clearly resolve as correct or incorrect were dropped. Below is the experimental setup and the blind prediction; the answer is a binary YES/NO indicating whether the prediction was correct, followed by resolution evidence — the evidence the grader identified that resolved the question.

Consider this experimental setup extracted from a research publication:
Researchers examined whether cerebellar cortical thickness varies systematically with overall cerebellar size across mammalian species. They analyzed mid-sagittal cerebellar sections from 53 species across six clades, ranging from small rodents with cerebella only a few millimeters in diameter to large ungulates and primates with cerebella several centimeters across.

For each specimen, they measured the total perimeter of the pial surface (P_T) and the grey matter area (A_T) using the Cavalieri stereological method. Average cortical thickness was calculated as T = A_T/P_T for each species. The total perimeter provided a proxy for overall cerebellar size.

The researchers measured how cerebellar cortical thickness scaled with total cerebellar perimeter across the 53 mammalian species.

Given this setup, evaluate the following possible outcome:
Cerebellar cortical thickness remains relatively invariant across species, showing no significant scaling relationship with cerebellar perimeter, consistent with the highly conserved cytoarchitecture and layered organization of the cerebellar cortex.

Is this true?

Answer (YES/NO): NO